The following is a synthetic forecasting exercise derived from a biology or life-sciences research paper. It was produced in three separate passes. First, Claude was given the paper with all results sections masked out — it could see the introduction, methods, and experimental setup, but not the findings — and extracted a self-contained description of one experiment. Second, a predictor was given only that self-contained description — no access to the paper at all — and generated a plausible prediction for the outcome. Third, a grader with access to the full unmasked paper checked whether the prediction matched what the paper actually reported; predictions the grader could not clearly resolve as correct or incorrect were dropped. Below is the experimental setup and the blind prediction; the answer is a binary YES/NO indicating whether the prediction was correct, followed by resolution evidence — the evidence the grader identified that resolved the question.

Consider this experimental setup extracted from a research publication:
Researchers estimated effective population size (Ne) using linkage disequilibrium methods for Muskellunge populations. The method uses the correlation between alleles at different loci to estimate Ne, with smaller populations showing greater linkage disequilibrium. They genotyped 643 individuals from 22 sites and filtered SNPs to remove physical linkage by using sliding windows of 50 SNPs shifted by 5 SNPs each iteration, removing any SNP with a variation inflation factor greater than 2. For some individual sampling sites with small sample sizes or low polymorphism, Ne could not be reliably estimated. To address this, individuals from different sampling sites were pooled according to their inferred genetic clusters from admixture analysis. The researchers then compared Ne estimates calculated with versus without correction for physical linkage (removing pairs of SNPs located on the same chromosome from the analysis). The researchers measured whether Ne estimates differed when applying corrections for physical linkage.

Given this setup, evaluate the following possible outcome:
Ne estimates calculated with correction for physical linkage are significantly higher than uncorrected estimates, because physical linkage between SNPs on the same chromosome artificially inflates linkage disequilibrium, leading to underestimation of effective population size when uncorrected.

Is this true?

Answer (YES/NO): YES